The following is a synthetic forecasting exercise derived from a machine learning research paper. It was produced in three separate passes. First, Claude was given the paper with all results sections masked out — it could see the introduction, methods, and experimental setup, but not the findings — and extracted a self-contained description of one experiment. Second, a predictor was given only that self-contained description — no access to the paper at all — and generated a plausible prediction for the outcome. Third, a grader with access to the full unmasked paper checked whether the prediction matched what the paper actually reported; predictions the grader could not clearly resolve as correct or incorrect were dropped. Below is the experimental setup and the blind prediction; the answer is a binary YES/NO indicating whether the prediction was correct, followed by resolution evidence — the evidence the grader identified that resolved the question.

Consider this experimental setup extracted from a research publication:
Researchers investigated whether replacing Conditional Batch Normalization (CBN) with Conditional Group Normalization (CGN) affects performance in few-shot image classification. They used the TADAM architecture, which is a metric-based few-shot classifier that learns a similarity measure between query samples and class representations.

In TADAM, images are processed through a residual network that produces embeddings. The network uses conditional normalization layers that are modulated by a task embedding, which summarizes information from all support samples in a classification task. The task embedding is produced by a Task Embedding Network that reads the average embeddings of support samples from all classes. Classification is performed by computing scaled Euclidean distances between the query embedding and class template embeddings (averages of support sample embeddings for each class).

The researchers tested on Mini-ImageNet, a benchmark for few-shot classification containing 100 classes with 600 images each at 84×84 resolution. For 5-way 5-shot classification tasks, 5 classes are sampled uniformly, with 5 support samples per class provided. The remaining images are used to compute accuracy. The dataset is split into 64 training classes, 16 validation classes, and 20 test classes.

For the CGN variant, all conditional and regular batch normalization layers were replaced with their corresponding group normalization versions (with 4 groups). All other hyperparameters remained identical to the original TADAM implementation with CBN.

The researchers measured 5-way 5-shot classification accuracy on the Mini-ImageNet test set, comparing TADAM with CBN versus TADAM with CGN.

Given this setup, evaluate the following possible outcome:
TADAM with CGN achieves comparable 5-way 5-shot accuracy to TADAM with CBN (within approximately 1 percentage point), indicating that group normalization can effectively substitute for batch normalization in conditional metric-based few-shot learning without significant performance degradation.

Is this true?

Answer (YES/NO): NO